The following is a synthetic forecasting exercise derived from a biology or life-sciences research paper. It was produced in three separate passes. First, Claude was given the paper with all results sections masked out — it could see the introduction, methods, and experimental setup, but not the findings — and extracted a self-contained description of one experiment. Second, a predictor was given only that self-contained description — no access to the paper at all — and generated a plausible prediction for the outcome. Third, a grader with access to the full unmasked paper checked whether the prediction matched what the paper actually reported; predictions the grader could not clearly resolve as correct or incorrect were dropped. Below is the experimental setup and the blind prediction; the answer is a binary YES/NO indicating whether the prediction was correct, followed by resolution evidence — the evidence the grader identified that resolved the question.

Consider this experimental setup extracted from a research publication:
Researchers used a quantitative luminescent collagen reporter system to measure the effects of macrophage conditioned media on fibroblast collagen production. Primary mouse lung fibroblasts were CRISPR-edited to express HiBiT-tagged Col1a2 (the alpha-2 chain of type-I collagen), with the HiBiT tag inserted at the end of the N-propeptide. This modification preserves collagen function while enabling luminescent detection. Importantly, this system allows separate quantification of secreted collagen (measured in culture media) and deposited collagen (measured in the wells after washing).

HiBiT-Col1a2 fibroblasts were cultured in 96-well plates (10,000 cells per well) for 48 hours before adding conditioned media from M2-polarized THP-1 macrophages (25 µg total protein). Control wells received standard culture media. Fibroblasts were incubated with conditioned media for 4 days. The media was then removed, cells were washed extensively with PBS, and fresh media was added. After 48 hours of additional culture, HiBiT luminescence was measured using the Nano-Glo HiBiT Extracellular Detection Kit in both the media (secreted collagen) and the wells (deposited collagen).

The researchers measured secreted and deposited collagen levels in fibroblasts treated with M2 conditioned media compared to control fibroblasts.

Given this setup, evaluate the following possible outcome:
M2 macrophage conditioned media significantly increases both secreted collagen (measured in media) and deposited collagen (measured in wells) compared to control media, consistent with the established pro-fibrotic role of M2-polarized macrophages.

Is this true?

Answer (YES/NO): NO